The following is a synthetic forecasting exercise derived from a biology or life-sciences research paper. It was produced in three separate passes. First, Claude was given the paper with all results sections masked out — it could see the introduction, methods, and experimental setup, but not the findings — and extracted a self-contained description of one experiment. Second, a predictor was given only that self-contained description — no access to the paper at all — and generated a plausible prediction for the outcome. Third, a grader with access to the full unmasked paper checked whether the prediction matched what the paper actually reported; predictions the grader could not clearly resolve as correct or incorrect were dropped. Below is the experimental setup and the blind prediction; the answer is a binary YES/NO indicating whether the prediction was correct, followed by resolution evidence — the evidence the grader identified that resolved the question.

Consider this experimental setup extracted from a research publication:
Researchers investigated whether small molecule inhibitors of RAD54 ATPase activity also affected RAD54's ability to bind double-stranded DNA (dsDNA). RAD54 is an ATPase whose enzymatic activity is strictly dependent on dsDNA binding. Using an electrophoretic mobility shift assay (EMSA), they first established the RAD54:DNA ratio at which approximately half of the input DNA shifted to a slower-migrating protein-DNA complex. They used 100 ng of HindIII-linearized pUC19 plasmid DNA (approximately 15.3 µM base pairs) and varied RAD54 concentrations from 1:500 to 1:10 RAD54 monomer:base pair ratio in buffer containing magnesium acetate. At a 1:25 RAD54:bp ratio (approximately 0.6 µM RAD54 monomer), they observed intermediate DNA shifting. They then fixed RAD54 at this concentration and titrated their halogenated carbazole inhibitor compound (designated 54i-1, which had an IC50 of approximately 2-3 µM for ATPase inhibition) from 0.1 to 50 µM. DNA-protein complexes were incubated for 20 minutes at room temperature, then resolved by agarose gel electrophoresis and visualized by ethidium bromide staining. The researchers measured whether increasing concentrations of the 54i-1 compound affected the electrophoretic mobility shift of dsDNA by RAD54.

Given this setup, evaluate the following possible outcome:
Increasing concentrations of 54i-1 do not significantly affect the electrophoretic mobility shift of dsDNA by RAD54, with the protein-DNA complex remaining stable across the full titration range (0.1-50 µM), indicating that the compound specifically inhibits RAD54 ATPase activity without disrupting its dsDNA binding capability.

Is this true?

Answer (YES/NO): NO